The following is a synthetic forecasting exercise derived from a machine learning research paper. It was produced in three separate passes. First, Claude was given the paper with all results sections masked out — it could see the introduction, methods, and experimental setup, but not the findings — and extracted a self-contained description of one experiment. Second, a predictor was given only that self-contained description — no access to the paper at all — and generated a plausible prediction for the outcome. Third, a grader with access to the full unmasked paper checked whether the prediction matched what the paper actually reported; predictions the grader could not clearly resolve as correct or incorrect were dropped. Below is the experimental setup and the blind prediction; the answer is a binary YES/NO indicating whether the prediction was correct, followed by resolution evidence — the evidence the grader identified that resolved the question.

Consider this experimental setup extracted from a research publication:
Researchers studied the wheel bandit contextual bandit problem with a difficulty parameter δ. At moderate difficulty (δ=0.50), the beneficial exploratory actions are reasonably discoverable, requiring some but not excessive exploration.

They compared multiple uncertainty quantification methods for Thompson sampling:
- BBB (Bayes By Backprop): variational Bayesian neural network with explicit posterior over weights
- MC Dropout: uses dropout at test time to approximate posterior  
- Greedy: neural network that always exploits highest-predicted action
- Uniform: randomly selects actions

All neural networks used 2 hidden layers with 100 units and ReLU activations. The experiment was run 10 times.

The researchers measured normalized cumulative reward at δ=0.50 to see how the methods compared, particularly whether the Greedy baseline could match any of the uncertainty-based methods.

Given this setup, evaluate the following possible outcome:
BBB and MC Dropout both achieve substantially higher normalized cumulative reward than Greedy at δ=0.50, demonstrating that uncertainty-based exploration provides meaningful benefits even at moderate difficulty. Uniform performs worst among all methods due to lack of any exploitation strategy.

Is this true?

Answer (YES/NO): NO